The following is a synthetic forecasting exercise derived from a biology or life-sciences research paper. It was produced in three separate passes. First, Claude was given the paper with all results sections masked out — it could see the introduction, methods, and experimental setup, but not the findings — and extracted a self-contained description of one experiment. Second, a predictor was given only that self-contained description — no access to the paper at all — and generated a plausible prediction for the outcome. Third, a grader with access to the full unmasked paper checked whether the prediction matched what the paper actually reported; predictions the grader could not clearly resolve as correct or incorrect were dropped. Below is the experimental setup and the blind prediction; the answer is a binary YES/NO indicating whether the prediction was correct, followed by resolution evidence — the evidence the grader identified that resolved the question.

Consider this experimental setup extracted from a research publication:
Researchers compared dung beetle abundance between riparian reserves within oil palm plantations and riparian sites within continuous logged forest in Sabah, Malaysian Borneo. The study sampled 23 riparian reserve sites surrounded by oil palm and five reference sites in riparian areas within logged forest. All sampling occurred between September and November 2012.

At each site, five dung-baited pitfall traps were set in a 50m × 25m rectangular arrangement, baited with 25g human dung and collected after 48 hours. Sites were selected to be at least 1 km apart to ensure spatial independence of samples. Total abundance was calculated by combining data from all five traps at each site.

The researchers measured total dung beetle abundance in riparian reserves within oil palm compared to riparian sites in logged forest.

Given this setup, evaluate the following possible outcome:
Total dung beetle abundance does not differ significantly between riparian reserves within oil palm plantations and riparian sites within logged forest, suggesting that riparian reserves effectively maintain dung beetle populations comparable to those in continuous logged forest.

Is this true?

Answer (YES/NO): NO